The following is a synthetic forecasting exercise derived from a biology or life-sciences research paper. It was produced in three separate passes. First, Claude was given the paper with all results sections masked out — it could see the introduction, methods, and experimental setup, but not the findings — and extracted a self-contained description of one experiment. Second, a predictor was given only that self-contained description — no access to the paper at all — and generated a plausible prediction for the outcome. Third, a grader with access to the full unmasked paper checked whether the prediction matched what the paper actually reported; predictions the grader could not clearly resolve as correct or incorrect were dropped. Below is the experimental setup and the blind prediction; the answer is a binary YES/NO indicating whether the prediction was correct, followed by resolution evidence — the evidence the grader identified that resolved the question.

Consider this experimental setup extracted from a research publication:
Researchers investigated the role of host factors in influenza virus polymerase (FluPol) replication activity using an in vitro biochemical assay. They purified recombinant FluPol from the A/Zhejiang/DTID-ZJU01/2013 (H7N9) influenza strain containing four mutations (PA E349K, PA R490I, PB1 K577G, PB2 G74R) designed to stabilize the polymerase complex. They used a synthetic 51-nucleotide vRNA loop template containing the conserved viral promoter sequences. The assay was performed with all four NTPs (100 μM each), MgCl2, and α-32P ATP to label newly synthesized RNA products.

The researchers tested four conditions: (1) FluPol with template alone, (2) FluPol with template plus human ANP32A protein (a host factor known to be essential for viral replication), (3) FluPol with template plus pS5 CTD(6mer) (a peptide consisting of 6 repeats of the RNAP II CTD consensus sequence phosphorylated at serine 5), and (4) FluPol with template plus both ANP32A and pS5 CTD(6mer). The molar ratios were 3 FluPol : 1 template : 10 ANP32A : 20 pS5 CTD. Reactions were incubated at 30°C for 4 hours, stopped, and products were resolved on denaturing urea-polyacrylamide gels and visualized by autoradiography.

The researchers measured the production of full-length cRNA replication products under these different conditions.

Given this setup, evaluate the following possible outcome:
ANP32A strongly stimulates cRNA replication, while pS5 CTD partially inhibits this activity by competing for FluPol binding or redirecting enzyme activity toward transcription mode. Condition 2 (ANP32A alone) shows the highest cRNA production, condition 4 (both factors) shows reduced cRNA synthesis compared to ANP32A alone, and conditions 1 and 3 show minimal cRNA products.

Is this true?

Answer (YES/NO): NO